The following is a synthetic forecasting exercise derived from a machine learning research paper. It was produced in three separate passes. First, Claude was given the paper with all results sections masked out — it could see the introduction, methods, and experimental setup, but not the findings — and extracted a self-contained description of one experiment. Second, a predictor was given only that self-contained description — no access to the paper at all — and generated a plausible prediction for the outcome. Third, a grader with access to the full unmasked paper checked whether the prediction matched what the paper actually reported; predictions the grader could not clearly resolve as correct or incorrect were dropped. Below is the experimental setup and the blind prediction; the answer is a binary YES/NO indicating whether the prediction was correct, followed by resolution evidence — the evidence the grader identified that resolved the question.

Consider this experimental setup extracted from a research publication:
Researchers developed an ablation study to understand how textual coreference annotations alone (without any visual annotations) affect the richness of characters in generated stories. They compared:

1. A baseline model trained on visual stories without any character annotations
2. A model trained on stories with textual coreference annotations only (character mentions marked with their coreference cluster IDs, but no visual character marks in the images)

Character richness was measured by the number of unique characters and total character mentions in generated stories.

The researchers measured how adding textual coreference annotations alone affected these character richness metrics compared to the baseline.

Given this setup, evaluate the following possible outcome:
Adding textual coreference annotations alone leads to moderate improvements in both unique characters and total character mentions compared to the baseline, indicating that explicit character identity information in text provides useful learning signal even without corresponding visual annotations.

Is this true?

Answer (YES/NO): YES